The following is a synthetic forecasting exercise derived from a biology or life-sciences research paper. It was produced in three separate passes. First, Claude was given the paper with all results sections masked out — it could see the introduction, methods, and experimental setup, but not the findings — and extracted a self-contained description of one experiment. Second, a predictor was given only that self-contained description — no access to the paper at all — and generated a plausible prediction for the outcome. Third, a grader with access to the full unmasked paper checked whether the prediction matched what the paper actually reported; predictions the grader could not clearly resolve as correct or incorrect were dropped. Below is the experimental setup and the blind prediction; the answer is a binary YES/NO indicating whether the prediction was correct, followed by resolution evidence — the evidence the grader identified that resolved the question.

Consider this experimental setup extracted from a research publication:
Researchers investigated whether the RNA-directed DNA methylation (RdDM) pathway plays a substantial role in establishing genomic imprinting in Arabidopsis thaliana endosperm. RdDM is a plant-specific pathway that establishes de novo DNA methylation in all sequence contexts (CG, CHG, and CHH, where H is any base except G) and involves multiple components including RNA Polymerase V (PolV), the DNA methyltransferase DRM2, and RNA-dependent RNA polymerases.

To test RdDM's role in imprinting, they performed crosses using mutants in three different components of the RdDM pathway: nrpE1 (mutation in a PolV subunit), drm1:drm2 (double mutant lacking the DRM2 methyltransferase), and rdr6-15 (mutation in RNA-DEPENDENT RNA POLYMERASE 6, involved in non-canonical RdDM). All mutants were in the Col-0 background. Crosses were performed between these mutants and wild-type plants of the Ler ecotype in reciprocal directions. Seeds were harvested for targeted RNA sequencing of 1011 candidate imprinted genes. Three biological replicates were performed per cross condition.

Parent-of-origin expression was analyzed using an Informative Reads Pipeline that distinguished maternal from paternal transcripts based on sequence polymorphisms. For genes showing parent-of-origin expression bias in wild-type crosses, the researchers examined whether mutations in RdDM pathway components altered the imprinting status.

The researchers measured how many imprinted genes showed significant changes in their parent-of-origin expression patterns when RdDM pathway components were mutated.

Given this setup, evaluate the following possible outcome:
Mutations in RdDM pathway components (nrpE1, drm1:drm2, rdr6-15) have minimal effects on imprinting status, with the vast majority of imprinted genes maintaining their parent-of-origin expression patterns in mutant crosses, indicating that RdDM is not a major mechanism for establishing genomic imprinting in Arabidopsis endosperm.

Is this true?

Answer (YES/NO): YES